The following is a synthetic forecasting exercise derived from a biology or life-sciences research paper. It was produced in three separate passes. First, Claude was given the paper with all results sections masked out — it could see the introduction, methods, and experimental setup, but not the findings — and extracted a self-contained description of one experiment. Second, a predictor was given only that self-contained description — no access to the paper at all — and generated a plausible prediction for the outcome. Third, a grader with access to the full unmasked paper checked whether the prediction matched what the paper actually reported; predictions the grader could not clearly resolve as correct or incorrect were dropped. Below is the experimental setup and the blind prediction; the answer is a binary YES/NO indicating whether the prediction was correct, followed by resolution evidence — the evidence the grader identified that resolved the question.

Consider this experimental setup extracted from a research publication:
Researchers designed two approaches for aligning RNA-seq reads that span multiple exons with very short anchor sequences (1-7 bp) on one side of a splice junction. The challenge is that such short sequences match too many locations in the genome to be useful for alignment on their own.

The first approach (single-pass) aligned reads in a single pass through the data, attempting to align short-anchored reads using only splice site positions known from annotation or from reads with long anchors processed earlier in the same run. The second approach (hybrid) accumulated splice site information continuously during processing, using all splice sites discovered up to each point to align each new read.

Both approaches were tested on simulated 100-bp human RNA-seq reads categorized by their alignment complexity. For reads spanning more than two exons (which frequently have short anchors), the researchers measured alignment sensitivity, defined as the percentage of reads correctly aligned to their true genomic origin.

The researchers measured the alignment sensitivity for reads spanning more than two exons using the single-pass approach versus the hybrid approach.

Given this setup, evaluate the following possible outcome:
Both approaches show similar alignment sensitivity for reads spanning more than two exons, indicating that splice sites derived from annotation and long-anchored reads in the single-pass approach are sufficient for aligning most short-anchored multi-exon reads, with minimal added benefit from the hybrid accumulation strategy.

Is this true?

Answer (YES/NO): NO